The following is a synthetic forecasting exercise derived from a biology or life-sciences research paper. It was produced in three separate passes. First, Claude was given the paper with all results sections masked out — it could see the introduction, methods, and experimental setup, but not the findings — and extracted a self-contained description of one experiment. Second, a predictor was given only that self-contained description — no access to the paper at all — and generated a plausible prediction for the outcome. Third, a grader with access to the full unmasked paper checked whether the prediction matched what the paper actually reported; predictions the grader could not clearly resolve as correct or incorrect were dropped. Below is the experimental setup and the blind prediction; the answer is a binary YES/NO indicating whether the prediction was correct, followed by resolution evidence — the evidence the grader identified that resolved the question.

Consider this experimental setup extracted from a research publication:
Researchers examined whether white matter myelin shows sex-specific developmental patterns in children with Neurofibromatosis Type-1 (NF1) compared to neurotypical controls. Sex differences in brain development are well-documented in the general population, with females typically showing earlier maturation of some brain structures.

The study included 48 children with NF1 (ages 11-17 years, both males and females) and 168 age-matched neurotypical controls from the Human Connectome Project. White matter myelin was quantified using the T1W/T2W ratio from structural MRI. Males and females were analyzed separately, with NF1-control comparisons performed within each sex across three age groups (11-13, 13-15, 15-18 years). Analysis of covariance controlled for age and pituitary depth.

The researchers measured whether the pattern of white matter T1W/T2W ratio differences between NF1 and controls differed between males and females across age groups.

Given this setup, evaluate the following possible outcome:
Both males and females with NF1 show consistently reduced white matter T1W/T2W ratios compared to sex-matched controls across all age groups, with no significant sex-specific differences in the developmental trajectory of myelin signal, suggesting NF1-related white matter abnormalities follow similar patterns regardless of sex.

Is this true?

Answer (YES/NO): NO